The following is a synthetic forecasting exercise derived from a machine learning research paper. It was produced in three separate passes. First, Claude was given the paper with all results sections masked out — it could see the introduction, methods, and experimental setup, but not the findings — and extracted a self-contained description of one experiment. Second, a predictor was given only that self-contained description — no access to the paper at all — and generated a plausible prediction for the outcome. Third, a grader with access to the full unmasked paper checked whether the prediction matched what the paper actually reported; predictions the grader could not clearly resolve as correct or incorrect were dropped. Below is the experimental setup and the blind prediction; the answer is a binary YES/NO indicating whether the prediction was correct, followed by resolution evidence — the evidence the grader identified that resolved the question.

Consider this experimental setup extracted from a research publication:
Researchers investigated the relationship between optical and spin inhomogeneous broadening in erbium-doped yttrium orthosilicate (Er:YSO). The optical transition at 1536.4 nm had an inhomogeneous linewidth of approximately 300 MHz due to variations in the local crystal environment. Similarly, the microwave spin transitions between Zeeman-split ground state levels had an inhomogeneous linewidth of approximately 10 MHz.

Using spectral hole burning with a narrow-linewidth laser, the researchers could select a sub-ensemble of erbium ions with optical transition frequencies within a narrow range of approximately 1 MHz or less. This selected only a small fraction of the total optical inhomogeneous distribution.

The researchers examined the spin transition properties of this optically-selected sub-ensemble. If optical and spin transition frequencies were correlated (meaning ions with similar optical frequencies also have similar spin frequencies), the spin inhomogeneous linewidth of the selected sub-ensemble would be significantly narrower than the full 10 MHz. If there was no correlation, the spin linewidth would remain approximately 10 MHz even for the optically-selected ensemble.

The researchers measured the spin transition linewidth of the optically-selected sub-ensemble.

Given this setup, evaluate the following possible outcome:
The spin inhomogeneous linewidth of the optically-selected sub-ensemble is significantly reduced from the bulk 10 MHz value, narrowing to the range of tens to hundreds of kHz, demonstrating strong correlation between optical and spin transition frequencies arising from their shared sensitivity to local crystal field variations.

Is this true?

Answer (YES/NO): NO